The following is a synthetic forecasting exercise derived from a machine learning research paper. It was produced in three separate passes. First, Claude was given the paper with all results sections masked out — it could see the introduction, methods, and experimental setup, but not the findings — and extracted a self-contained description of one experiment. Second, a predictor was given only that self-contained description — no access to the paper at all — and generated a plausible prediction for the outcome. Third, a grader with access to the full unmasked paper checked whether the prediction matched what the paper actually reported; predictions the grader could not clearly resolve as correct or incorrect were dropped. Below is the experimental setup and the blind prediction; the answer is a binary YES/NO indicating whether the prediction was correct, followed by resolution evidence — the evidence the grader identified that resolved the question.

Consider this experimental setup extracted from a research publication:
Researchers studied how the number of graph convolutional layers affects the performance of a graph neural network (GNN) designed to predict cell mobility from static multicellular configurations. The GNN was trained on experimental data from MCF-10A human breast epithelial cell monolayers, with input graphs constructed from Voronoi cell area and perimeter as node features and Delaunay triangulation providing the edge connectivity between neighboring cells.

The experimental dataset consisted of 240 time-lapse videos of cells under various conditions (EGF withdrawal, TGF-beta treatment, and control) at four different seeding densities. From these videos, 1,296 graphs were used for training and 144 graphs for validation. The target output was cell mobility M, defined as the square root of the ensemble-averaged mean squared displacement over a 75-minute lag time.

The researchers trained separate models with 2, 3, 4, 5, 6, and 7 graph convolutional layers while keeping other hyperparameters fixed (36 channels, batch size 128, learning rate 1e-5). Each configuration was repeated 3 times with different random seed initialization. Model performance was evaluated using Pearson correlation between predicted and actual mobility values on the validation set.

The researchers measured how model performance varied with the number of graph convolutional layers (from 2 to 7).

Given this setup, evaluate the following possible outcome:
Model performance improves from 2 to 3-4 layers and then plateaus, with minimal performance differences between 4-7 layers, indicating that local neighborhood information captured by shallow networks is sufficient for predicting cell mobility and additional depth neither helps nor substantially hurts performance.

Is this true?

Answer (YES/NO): NO